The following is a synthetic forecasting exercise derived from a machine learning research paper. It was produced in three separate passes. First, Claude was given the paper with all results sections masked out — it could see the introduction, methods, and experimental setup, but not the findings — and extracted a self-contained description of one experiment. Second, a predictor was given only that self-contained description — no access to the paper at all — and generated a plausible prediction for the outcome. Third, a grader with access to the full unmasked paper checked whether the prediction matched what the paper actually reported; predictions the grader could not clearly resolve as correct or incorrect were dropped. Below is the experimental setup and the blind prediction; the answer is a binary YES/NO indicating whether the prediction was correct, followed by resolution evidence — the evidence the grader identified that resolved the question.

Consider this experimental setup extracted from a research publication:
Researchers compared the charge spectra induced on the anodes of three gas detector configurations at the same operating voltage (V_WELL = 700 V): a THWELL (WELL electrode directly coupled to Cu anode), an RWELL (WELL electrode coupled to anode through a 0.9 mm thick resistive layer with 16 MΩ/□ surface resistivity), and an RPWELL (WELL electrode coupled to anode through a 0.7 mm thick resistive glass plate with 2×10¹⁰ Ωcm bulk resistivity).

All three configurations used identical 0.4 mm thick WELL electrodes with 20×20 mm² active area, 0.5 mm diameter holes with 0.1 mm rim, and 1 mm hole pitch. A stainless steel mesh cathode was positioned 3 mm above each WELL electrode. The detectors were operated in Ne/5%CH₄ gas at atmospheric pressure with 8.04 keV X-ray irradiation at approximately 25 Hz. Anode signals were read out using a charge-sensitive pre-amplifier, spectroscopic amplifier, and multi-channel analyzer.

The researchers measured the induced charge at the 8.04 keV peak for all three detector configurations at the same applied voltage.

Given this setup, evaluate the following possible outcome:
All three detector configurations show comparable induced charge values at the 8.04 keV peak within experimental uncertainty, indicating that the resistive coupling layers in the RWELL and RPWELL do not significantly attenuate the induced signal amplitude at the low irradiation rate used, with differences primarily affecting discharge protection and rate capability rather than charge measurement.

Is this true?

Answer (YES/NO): NO